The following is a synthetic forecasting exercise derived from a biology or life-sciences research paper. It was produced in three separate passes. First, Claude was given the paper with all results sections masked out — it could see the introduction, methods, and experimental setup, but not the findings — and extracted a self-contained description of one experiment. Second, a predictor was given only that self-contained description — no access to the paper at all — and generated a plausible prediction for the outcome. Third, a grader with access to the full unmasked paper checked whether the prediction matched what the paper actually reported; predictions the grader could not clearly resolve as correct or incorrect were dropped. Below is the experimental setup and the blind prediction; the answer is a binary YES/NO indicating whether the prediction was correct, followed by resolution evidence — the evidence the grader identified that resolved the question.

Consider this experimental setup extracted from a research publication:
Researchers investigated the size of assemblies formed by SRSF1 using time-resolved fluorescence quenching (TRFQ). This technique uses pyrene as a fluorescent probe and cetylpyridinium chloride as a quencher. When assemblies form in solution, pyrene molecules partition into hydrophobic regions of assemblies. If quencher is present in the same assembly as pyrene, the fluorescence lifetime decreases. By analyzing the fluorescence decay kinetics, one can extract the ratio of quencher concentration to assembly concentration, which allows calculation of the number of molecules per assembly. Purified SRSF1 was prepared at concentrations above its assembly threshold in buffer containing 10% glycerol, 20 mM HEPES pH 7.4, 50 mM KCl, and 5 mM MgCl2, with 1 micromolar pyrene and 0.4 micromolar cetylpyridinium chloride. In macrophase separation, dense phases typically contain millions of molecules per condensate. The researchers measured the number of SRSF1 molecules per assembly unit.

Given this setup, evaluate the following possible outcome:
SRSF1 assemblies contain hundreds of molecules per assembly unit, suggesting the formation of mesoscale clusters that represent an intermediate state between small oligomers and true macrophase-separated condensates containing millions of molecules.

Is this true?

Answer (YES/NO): NO